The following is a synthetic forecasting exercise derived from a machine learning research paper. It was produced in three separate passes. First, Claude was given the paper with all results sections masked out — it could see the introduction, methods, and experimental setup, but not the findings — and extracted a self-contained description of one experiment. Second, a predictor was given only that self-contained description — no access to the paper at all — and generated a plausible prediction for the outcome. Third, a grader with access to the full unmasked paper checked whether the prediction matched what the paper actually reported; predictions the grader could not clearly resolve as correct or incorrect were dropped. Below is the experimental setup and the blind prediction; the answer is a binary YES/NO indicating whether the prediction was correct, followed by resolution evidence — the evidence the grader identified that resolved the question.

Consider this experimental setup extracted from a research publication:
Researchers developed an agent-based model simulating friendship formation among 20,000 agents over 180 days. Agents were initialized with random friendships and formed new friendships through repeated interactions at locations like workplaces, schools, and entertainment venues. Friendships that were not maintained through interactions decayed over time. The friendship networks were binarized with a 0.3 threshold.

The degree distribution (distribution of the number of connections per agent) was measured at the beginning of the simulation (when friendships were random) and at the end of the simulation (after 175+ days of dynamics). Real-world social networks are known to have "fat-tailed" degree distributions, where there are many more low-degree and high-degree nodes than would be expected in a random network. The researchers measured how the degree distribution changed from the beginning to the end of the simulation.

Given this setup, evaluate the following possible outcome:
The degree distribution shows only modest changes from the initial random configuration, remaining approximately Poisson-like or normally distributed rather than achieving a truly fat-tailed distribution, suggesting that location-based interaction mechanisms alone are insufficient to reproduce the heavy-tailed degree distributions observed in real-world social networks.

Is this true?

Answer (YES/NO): NO